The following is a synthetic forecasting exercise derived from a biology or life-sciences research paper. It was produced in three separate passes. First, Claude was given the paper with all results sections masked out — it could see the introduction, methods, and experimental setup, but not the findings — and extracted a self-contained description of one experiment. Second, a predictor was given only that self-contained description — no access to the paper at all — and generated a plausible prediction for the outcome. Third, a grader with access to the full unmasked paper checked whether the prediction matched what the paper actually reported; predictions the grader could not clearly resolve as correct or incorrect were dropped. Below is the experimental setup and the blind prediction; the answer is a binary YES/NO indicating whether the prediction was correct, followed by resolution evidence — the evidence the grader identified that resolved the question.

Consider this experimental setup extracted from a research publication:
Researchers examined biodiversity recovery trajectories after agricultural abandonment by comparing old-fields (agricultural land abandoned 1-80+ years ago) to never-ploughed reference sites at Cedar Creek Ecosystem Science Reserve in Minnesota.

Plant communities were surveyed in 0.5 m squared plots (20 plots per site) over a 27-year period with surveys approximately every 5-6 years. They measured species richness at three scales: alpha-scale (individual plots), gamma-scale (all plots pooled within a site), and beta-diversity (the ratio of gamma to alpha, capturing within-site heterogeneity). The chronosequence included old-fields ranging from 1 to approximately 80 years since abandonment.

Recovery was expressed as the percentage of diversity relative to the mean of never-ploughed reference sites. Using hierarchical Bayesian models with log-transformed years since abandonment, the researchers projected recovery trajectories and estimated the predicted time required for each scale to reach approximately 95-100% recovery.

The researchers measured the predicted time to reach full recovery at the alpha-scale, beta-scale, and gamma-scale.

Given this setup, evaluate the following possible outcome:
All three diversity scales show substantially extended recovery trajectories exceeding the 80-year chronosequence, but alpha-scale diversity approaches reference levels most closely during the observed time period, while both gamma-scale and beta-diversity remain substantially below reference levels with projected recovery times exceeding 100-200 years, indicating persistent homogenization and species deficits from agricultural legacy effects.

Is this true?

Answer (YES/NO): NO